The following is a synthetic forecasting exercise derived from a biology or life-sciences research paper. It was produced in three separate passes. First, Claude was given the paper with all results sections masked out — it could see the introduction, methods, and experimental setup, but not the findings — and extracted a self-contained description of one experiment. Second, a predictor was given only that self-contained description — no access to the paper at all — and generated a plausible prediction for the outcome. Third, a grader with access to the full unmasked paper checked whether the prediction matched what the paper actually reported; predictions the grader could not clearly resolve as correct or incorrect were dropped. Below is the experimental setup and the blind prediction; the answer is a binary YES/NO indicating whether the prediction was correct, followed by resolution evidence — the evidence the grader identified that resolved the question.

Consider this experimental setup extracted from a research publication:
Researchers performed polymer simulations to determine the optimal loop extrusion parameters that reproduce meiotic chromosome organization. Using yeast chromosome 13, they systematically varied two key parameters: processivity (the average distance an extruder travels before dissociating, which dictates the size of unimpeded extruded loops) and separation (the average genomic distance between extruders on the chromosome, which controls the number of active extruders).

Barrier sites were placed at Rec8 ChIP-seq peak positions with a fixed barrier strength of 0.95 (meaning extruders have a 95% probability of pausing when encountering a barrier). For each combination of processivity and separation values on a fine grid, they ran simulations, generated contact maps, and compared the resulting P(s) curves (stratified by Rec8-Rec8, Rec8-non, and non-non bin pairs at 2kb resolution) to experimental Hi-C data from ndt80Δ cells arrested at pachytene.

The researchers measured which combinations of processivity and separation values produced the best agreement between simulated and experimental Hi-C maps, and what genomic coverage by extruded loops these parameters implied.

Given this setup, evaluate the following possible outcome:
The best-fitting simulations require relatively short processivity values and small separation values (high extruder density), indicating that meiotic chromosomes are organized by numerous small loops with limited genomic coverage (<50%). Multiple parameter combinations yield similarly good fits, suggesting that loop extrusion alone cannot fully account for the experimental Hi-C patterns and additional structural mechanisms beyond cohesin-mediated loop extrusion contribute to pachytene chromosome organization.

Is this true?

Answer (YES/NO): NO